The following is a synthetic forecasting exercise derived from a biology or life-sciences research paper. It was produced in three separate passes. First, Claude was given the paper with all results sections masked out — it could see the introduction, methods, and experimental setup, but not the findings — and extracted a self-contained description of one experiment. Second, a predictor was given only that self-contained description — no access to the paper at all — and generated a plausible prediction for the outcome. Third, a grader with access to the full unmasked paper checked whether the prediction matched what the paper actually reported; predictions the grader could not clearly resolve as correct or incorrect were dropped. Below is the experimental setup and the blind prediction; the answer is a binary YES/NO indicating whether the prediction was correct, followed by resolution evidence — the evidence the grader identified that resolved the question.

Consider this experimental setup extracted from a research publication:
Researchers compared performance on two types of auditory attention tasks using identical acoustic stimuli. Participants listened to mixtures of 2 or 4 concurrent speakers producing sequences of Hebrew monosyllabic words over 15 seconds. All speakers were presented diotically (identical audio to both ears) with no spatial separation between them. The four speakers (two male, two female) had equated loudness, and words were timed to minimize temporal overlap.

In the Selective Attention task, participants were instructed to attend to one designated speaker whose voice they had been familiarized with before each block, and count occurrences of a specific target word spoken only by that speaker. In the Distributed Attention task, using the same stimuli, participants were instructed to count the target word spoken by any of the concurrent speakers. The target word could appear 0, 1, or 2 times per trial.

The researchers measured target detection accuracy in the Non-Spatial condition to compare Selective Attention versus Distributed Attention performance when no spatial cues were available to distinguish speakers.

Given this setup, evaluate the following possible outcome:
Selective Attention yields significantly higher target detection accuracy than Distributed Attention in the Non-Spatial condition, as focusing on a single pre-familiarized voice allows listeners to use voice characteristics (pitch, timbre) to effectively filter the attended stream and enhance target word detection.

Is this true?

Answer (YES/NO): YES